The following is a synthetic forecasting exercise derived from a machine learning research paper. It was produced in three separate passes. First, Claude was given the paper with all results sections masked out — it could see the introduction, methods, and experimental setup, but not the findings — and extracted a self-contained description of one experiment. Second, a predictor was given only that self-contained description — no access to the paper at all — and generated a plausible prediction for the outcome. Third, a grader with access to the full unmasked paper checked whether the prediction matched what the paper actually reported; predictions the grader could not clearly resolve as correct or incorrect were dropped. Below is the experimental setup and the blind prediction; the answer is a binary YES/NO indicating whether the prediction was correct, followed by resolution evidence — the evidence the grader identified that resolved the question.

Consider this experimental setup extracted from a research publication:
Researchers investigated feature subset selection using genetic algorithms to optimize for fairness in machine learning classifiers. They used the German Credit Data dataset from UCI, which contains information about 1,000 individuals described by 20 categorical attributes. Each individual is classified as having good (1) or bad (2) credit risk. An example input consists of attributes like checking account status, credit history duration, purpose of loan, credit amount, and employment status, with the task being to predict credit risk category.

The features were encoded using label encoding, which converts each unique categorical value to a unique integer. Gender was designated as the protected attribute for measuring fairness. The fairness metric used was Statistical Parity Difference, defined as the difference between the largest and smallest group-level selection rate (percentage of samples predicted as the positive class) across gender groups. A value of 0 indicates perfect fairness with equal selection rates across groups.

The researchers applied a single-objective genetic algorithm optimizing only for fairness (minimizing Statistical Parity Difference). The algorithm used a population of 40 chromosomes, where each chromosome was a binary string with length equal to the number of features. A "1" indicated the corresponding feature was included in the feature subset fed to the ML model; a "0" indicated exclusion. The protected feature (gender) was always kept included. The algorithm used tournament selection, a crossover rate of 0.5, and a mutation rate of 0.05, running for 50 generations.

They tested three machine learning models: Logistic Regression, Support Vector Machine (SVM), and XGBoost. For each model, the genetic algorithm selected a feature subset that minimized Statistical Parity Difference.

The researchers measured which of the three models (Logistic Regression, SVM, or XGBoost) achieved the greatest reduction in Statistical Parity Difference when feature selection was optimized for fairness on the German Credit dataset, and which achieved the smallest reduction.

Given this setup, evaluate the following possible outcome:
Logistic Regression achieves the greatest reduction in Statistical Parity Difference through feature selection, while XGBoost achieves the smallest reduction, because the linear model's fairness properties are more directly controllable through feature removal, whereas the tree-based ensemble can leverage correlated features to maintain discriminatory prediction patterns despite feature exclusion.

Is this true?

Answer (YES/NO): YES